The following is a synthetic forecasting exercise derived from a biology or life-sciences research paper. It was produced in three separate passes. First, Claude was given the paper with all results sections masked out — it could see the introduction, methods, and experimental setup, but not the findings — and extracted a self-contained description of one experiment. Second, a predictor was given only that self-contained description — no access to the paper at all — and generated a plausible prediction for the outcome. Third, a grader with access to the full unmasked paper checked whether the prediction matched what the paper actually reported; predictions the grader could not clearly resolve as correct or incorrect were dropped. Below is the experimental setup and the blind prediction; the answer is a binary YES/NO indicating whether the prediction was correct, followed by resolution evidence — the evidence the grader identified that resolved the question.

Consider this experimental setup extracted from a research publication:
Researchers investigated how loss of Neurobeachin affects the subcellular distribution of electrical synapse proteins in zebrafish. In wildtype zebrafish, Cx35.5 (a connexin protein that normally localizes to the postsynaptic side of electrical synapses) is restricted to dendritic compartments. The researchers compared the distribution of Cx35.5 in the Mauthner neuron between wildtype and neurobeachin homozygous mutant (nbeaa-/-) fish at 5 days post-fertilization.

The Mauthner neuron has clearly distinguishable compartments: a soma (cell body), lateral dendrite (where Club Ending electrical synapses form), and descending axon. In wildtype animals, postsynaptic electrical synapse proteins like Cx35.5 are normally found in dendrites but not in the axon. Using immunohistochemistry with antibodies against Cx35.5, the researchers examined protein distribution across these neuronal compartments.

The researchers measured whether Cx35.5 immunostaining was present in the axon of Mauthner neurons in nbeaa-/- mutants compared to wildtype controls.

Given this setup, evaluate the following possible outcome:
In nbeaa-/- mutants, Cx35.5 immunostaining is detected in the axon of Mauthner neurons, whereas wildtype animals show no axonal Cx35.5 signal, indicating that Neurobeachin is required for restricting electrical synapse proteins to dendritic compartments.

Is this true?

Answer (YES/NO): NO